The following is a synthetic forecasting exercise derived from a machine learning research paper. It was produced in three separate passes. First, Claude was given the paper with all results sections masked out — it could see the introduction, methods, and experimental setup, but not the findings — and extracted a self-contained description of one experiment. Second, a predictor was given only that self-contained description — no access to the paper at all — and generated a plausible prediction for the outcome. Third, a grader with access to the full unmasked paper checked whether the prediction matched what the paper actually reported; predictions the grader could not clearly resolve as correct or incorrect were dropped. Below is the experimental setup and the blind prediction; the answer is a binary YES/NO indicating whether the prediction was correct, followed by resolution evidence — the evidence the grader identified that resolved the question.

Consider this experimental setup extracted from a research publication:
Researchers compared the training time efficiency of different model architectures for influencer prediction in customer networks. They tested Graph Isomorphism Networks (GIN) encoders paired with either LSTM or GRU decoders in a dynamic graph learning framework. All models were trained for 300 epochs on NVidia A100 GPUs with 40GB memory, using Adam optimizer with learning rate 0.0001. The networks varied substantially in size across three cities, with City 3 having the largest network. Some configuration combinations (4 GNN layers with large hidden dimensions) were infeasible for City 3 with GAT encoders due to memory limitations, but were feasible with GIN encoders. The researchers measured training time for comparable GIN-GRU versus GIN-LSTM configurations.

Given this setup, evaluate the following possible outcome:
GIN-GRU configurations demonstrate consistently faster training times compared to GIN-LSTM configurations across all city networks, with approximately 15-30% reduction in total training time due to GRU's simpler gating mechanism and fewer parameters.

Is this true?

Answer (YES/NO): NO